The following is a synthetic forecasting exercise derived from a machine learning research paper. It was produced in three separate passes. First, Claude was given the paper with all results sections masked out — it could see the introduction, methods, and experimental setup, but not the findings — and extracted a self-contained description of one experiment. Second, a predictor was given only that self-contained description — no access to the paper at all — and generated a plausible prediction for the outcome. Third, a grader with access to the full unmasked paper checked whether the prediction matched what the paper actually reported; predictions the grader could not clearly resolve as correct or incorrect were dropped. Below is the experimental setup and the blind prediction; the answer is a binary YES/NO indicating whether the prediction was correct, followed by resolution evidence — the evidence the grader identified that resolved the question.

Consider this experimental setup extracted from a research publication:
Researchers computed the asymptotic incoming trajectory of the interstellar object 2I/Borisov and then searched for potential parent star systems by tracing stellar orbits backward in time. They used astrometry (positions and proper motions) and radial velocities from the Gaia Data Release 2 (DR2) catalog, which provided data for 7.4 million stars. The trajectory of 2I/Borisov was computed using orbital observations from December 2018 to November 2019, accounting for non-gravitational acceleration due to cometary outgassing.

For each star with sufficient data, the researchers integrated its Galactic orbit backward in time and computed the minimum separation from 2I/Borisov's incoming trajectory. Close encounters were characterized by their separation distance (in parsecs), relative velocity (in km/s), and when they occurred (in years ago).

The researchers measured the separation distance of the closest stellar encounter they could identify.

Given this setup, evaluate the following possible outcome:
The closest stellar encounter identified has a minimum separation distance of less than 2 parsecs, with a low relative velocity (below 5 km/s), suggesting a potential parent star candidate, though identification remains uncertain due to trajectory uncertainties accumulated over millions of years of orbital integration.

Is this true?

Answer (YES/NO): NO